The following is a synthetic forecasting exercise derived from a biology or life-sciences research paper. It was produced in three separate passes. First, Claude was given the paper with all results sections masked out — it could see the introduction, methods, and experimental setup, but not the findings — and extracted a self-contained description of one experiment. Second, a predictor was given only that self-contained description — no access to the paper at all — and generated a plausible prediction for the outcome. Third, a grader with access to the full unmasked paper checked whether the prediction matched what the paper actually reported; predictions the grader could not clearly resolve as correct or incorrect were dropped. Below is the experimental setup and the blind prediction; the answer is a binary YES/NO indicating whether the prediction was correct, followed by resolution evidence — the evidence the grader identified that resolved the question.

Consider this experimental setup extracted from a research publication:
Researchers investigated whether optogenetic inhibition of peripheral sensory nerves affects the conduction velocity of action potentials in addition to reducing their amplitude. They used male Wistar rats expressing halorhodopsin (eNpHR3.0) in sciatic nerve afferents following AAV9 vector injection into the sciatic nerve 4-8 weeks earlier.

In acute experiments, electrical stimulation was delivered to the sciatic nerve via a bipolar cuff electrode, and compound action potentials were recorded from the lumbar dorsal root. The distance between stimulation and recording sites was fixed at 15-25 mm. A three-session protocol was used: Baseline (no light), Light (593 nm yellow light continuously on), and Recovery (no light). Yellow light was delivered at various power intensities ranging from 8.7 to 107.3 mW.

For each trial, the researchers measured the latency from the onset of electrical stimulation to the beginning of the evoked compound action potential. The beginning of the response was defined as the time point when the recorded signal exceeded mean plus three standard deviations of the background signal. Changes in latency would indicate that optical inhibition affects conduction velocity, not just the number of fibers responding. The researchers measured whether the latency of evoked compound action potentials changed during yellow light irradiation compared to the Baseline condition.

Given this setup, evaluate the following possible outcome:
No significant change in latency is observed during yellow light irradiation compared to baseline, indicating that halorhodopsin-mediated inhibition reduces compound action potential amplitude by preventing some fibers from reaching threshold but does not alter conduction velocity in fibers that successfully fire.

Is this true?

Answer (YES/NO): NO